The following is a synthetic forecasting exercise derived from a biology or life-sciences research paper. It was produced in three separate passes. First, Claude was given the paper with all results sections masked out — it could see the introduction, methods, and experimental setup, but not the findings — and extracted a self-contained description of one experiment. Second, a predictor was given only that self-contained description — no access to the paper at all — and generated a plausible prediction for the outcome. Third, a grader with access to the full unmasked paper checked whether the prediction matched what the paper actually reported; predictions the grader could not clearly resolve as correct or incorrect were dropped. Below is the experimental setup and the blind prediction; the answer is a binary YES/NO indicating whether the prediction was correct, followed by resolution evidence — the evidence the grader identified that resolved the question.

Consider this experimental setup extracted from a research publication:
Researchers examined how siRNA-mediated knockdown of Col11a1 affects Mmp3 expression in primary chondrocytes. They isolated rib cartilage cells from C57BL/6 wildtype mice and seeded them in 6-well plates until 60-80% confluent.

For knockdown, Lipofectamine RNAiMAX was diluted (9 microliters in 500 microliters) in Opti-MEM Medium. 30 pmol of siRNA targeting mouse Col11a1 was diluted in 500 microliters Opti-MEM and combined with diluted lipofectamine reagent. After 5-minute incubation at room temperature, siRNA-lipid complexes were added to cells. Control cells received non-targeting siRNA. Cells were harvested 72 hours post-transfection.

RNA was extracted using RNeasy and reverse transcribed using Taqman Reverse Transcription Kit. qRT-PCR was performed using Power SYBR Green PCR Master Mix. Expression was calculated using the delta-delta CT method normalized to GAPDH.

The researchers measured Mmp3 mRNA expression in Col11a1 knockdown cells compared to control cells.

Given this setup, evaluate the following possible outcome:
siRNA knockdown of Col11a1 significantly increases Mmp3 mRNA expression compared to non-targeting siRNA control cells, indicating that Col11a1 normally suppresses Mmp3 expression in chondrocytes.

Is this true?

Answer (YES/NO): YES